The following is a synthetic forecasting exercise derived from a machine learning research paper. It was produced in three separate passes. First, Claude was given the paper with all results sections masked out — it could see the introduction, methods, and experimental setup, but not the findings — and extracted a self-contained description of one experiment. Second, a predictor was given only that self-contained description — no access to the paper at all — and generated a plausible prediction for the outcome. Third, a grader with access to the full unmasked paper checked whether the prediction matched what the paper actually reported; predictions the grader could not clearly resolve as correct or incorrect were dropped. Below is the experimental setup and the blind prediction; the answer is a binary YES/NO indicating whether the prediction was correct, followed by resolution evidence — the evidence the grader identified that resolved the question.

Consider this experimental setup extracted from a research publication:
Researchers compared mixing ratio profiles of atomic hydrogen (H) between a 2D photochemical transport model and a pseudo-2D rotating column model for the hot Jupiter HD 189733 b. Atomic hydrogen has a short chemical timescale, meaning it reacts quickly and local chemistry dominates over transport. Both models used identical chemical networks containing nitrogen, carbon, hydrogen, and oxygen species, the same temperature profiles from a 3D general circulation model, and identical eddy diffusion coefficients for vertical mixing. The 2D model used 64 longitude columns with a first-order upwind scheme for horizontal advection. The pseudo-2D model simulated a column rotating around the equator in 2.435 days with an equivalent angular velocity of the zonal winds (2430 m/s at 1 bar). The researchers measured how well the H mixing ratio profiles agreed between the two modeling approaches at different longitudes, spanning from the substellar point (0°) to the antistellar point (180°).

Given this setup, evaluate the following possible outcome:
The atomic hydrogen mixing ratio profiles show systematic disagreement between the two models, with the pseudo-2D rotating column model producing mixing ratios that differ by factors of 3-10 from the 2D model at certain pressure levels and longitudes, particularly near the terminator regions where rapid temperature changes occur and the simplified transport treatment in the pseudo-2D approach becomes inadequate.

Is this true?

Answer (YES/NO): NO